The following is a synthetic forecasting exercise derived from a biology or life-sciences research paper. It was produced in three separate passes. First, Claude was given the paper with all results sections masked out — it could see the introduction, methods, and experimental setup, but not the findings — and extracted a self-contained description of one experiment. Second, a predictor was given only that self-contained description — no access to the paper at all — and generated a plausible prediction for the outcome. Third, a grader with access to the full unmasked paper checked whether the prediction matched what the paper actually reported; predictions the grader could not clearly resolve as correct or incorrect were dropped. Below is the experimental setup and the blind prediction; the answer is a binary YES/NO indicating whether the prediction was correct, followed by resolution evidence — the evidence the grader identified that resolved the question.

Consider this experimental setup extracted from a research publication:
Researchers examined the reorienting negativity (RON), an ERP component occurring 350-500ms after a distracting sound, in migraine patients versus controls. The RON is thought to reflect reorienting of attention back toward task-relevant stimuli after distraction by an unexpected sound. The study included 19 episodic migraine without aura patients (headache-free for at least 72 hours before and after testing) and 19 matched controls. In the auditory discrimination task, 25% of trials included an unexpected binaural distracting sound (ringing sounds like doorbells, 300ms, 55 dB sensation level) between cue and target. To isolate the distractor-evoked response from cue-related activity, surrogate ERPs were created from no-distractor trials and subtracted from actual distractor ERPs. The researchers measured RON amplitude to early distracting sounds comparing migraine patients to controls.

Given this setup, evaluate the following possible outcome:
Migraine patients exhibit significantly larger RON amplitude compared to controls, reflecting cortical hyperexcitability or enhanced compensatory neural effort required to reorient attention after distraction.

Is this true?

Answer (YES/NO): YES